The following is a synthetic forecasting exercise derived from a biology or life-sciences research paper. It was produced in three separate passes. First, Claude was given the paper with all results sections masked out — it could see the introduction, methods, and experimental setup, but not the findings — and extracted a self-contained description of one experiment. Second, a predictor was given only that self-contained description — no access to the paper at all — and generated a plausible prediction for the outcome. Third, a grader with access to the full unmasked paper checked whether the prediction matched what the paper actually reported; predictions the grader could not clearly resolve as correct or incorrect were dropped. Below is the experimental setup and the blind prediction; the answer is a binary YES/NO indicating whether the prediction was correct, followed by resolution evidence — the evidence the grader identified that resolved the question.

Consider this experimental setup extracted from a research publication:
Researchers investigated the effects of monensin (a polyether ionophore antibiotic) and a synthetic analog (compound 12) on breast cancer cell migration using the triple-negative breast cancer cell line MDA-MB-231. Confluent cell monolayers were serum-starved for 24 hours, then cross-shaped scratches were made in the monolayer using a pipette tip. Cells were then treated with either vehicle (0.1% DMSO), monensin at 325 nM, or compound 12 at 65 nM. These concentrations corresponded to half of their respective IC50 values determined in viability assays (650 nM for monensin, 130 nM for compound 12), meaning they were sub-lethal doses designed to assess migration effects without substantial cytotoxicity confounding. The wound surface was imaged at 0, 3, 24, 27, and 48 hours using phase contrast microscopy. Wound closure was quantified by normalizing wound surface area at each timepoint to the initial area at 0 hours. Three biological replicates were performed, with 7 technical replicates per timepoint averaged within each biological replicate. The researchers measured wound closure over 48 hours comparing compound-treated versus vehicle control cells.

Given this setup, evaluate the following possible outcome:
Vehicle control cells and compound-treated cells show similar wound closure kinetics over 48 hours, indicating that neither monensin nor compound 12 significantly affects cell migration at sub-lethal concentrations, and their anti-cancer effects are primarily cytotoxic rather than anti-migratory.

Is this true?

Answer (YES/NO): NO